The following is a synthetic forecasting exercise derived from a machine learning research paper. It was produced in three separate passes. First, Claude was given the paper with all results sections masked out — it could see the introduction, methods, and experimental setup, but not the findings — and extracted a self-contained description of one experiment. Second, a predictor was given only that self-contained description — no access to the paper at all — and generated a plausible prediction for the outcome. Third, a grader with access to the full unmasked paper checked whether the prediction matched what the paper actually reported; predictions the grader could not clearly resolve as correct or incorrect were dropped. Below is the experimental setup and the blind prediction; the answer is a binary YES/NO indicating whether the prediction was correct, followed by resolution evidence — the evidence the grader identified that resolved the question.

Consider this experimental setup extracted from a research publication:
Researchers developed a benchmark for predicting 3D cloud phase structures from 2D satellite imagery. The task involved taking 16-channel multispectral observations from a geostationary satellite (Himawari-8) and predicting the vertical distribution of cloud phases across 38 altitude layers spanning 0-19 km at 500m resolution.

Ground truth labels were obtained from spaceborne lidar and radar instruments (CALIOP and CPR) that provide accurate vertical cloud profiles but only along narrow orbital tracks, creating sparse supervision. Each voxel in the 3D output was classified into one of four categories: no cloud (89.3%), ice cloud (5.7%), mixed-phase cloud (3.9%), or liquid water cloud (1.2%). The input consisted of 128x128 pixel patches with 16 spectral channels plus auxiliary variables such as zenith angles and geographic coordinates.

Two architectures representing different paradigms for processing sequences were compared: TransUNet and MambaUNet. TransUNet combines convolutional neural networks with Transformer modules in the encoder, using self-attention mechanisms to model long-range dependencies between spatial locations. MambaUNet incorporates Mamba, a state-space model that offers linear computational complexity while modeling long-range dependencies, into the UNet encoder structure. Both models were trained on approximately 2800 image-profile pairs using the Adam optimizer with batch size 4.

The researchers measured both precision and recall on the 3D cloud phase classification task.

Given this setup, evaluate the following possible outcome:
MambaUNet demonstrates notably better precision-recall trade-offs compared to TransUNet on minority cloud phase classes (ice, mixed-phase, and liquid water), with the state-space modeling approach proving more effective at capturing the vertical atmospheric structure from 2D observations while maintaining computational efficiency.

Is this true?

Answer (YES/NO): NO